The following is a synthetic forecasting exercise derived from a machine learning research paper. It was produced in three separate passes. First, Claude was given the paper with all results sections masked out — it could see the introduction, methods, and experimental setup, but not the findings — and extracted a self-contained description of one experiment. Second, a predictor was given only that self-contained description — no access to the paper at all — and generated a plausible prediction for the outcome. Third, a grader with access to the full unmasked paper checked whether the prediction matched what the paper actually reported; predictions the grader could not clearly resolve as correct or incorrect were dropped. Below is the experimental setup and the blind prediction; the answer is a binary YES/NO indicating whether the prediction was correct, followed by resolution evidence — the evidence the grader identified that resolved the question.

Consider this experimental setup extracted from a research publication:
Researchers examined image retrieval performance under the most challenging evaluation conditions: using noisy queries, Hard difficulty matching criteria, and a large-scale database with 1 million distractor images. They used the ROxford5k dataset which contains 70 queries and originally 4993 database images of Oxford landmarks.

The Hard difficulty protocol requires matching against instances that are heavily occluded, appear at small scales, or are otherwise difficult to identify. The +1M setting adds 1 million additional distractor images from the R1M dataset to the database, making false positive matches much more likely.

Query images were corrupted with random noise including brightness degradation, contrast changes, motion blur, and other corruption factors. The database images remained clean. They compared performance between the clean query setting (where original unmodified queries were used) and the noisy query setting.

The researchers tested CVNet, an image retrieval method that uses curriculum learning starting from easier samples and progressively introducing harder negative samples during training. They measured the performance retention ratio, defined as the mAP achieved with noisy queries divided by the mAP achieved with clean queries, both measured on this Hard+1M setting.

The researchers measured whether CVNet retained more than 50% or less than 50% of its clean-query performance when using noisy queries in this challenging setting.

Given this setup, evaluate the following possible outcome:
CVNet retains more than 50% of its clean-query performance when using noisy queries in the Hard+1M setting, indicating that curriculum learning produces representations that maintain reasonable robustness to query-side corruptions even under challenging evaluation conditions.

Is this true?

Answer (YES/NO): YES